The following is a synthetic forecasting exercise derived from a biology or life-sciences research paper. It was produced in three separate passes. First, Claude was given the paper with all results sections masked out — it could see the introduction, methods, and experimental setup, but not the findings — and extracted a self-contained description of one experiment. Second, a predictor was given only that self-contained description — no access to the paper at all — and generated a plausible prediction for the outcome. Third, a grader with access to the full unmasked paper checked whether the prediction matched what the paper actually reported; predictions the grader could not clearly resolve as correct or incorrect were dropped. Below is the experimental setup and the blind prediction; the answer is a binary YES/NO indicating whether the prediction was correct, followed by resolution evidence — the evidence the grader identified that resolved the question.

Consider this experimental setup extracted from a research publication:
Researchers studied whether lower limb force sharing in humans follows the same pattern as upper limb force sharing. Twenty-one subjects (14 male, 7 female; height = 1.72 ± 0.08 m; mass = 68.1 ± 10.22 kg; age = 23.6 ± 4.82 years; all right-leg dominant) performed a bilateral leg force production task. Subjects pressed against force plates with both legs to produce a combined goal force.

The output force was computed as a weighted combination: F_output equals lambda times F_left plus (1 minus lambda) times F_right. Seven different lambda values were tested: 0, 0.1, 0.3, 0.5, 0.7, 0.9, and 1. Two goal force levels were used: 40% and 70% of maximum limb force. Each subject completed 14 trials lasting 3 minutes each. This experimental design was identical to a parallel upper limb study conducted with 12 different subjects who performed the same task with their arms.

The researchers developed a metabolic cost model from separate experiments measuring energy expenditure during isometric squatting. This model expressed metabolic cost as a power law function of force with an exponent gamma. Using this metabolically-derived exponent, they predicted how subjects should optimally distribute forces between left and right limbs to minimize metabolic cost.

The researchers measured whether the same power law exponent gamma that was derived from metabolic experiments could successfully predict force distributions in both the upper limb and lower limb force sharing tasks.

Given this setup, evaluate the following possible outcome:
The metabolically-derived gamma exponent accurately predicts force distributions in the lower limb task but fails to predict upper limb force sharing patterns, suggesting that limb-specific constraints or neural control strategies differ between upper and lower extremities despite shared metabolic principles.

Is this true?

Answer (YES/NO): NO